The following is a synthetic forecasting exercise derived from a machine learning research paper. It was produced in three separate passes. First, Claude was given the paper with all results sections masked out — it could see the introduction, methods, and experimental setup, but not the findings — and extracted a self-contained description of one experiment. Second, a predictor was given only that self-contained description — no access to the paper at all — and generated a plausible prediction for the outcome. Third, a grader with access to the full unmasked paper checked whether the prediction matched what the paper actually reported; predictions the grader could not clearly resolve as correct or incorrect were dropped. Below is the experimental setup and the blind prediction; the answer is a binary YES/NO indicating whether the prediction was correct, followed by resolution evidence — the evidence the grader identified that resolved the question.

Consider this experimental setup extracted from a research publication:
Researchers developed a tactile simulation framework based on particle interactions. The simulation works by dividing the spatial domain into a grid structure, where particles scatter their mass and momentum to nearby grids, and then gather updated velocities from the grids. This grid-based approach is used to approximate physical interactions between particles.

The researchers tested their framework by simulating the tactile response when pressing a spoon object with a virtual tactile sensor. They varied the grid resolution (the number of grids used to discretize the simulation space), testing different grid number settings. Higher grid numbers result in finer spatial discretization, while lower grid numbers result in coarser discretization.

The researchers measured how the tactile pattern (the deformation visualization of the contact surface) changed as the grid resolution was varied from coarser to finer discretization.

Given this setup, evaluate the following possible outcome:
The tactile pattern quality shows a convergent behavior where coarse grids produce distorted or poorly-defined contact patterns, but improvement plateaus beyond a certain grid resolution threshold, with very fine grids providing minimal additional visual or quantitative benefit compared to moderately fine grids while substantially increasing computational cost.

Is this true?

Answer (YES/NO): NO